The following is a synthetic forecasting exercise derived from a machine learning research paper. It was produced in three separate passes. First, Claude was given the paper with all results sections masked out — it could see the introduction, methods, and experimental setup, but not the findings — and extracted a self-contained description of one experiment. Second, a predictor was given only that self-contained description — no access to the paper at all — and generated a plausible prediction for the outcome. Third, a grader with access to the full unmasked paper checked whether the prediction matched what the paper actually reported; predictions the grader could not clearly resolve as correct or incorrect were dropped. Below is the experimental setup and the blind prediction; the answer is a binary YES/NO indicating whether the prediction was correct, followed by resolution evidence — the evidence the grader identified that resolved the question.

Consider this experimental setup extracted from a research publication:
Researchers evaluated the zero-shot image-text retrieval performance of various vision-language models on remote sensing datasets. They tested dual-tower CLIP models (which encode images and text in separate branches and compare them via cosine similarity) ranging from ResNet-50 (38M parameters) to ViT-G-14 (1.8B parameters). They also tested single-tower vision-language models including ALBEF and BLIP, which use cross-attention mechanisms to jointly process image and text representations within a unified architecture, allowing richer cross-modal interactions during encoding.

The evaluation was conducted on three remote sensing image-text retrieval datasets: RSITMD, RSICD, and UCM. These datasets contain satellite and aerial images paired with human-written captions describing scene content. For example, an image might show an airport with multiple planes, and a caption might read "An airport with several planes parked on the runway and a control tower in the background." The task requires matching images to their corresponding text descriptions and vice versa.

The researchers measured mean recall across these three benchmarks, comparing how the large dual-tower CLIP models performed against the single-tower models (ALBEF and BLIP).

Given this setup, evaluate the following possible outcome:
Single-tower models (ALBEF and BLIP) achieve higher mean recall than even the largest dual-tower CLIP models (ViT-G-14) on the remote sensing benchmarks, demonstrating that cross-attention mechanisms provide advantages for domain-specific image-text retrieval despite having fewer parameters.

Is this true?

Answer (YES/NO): NO